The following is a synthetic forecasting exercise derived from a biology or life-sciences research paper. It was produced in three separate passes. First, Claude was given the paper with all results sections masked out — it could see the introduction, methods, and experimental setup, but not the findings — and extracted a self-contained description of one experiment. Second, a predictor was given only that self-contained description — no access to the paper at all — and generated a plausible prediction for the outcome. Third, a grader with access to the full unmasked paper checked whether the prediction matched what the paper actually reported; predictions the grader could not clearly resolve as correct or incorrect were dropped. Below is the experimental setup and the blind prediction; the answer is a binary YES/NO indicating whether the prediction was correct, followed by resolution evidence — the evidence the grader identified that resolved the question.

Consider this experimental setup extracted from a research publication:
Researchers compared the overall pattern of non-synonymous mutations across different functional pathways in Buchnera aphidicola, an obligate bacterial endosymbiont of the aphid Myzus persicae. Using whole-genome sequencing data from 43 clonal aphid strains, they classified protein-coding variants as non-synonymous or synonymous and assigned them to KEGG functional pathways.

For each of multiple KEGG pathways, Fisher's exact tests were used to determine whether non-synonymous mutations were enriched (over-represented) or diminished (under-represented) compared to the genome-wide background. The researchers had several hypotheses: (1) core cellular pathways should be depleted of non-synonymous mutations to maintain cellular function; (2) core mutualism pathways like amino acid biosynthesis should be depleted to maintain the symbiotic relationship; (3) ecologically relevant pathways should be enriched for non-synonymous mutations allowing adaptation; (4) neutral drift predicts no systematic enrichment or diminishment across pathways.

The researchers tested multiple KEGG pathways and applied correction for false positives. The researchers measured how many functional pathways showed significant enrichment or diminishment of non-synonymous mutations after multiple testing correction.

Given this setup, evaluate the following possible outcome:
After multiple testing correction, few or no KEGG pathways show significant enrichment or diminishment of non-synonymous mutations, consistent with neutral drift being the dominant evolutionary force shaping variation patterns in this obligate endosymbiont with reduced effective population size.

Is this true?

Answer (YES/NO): YES